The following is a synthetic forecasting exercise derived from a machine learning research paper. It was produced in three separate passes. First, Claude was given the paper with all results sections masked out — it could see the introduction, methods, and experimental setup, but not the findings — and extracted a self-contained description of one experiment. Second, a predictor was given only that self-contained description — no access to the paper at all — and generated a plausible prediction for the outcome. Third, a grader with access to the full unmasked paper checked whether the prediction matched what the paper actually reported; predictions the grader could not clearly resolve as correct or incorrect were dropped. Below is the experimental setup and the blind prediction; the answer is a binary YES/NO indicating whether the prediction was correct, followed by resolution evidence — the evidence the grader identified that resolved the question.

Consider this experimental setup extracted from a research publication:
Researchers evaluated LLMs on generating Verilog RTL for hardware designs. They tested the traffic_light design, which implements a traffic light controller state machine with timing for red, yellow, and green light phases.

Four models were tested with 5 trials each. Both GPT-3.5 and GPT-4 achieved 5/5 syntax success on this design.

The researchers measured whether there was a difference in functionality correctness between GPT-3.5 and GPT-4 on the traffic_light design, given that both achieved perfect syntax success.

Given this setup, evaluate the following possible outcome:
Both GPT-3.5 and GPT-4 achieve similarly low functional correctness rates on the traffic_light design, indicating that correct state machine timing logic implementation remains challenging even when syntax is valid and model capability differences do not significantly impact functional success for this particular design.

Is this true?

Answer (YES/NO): NO